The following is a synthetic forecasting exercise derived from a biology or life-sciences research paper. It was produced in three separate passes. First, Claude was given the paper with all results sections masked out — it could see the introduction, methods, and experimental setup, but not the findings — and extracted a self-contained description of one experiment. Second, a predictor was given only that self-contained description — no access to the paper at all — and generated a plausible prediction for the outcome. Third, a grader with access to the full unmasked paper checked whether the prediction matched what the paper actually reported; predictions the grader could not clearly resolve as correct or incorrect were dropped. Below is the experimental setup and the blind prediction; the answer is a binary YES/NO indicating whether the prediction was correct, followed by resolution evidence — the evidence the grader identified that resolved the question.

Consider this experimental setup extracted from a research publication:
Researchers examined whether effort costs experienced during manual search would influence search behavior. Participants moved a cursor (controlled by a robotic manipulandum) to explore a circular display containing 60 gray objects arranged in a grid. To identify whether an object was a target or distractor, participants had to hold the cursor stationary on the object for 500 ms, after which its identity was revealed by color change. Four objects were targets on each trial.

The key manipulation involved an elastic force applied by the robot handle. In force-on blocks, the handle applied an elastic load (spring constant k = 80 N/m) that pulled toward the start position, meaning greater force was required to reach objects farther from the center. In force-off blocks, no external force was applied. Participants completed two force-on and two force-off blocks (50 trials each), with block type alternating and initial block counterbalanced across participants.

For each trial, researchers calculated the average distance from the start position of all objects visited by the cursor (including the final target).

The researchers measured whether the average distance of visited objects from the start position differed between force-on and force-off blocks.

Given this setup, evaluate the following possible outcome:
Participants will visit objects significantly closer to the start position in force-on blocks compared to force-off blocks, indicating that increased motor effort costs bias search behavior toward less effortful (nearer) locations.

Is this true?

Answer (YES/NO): YES